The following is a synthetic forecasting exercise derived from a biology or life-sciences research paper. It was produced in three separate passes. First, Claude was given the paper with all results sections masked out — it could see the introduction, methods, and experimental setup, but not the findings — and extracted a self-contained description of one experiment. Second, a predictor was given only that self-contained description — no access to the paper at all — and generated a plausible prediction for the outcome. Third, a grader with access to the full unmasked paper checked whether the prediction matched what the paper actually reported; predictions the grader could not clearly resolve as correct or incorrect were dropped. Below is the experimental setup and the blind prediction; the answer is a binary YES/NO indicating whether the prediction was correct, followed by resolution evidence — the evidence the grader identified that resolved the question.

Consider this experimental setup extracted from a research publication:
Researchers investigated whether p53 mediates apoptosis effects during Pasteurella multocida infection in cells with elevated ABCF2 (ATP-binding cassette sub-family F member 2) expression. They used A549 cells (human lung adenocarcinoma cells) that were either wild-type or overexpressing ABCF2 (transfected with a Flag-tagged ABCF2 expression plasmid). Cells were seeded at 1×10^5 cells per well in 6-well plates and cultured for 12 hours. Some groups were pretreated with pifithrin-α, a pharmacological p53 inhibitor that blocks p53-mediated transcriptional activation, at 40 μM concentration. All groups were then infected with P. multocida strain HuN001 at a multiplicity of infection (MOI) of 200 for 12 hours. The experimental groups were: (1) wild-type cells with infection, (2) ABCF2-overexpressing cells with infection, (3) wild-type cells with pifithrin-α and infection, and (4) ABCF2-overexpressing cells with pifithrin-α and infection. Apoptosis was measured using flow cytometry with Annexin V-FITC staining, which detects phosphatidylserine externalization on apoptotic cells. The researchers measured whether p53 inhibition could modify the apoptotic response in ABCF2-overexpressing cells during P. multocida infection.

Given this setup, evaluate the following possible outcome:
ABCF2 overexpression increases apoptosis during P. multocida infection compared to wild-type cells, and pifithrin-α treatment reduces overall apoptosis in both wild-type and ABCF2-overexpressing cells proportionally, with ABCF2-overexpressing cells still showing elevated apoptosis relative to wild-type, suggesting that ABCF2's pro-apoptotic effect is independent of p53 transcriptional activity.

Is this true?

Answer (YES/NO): NO